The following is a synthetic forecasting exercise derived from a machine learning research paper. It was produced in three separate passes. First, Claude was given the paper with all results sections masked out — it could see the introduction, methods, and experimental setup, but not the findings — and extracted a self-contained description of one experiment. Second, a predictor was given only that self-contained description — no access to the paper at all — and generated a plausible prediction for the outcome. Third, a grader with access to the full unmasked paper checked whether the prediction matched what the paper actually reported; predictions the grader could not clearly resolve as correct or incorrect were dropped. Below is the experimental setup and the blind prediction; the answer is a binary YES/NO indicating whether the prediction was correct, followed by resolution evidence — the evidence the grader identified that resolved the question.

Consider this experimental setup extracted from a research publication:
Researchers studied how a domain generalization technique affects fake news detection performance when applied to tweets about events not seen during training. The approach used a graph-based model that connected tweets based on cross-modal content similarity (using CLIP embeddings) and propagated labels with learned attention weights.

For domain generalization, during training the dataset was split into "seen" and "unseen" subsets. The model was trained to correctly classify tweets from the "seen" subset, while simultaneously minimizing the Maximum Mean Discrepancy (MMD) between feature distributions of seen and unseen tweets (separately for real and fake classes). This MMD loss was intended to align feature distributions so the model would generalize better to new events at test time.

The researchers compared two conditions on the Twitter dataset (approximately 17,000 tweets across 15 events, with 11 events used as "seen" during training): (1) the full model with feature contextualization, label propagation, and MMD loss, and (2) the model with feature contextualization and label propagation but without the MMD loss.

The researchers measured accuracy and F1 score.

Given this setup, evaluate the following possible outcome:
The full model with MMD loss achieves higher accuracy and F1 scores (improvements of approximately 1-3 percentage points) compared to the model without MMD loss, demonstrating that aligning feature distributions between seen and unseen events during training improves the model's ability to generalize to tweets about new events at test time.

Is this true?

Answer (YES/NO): YES